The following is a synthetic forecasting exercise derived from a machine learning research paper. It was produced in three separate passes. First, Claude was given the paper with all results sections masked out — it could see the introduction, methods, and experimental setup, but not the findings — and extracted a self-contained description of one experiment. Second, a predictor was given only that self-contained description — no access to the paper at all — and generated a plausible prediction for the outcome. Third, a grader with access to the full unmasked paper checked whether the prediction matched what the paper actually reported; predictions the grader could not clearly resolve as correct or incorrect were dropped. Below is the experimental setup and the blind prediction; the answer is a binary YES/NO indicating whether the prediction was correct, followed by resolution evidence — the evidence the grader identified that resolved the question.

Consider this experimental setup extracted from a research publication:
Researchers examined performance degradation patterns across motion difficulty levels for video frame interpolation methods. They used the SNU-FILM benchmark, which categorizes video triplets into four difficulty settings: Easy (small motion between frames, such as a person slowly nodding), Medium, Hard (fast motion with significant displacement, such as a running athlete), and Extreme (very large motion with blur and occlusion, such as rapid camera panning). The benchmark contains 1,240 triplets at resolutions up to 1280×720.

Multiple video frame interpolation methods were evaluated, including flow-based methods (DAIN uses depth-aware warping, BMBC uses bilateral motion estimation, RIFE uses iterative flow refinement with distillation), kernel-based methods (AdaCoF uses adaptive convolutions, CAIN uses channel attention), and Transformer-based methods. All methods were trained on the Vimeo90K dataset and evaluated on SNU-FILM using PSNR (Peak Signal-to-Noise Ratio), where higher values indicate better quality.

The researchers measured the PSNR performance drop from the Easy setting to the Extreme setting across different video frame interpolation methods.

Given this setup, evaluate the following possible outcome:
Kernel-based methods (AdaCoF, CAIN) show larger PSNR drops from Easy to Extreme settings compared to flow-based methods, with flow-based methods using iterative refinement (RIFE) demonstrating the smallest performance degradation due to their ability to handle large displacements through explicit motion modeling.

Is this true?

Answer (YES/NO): NO